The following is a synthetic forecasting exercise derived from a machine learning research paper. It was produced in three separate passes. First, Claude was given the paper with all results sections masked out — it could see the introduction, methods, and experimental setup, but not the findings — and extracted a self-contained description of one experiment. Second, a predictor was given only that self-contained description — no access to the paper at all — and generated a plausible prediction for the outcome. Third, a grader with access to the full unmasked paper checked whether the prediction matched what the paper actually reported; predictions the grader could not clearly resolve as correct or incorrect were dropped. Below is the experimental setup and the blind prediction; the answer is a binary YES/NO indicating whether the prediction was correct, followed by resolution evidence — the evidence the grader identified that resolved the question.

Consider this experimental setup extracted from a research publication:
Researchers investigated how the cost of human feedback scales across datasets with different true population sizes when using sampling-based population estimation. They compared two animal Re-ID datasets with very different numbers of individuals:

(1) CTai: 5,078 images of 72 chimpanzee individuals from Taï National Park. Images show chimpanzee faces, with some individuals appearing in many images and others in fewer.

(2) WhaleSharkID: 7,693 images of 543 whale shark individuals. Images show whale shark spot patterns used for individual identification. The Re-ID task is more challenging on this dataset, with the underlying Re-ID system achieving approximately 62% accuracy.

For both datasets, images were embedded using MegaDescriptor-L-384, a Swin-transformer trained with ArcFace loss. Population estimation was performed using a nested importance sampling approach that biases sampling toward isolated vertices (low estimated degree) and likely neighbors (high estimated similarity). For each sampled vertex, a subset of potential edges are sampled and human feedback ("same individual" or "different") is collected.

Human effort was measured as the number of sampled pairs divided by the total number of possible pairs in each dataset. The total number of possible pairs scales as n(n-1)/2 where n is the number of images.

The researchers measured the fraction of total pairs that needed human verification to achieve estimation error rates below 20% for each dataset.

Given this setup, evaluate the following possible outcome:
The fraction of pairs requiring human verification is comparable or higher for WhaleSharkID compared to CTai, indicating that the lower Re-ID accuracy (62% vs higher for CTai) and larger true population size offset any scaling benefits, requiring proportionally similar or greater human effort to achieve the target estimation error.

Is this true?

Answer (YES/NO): YES